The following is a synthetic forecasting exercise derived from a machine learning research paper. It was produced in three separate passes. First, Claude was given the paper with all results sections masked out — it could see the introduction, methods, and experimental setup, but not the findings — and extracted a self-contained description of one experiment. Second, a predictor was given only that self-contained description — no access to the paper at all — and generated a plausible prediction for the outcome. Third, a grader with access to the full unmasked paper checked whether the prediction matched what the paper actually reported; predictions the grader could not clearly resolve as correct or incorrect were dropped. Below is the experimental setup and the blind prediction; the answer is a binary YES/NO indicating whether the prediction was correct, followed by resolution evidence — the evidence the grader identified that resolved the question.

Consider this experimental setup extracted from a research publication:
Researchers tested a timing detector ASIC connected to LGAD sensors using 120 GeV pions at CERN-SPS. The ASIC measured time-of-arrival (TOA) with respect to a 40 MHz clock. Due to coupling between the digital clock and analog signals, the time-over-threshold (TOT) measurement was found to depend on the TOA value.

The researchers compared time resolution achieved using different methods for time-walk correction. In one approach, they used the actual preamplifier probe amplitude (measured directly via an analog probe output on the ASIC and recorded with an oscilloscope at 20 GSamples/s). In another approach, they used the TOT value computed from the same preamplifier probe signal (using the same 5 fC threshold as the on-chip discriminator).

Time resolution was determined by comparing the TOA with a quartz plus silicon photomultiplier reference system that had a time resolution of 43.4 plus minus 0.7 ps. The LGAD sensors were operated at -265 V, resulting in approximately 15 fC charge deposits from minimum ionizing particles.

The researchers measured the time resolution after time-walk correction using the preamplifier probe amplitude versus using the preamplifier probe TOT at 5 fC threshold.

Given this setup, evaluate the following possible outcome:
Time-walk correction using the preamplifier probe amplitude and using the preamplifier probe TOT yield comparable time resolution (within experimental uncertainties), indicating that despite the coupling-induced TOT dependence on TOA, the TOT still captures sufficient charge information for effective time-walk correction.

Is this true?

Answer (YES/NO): NO